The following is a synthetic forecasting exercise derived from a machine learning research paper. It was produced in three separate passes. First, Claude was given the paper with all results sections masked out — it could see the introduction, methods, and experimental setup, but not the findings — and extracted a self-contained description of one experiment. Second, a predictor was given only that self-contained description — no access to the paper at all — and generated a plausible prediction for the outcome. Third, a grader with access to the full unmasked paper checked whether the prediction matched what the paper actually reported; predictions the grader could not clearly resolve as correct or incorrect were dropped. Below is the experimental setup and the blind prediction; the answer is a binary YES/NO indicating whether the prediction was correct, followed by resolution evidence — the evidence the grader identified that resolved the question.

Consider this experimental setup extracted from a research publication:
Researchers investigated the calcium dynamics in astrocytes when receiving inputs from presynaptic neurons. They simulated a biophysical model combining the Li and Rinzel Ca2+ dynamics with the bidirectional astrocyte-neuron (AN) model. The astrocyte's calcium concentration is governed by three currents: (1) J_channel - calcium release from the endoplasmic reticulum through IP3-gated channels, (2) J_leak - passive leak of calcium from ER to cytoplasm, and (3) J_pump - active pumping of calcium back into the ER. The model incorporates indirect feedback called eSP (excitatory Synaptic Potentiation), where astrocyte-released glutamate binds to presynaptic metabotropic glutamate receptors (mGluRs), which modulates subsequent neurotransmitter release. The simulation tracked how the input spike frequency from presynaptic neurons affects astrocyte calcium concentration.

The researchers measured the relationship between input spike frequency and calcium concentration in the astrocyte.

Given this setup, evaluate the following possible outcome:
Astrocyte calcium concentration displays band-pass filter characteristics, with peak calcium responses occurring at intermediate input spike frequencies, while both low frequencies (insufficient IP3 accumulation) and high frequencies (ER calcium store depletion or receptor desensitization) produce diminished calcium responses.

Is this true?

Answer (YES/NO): NO